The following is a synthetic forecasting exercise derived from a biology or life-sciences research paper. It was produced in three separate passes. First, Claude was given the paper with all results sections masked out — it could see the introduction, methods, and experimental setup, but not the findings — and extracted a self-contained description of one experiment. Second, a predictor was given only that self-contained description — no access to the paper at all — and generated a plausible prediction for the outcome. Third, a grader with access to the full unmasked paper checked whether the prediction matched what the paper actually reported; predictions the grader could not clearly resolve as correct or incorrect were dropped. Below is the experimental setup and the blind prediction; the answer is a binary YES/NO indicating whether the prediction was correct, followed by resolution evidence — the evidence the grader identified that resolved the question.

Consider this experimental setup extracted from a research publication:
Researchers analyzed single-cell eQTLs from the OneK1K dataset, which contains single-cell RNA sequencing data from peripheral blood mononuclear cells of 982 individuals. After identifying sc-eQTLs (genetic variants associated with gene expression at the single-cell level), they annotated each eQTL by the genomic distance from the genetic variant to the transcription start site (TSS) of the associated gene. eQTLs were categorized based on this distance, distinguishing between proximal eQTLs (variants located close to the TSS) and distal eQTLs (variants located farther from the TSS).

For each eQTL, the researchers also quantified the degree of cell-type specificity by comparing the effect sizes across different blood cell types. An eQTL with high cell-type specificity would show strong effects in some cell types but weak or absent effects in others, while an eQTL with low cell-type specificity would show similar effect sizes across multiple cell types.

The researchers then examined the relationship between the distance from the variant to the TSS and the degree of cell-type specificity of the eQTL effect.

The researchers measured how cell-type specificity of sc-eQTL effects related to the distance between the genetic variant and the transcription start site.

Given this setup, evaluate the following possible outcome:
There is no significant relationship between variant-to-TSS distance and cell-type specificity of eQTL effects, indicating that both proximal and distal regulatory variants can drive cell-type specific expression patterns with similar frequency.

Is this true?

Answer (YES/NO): NO